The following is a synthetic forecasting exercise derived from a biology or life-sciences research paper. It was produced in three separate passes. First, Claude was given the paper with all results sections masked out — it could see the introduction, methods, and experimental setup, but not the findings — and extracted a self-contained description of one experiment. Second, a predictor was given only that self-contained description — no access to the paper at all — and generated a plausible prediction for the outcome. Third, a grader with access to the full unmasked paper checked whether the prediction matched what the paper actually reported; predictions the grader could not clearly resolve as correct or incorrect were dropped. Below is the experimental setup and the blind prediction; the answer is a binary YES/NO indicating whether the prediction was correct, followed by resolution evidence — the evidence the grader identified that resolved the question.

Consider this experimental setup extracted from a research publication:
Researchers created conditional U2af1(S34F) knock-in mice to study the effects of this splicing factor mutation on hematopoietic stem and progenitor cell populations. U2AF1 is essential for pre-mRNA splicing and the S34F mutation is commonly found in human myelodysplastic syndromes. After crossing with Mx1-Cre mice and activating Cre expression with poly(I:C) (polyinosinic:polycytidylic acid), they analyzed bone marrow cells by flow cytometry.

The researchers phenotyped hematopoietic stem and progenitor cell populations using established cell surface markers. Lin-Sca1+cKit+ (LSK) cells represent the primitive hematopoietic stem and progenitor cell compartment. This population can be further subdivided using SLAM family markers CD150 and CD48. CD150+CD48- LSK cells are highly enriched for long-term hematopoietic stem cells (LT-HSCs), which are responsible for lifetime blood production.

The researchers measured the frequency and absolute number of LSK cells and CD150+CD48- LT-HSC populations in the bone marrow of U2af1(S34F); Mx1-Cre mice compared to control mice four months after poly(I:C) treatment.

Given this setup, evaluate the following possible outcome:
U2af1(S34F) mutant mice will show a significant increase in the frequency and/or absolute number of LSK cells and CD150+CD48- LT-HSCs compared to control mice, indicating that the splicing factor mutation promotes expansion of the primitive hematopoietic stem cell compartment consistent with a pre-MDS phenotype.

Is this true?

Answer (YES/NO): NO